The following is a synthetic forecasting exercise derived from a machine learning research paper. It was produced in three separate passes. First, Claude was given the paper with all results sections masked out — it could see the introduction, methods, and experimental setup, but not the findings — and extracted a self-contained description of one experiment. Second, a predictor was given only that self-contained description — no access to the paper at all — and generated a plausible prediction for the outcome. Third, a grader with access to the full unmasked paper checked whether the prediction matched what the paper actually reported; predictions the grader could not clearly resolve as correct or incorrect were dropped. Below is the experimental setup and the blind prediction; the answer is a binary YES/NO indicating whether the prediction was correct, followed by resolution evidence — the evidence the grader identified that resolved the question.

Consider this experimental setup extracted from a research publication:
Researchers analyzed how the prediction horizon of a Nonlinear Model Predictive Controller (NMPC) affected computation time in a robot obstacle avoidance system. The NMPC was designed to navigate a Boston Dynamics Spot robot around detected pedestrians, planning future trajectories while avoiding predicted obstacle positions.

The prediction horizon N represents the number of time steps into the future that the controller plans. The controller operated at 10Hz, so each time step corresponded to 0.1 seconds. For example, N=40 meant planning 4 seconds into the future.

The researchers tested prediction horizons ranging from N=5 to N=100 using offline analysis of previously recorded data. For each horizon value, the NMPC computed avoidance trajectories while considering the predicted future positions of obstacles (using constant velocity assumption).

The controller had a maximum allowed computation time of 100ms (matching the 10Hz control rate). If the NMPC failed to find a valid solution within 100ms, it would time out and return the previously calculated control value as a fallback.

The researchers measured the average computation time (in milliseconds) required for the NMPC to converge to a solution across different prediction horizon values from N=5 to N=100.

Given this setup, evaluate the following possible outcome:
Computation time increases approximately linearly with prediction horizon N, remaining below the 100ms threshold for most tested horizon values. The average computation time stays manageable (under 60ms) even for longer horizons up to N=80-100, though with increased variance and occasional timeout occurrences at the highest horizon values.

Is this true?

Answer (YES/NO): NO